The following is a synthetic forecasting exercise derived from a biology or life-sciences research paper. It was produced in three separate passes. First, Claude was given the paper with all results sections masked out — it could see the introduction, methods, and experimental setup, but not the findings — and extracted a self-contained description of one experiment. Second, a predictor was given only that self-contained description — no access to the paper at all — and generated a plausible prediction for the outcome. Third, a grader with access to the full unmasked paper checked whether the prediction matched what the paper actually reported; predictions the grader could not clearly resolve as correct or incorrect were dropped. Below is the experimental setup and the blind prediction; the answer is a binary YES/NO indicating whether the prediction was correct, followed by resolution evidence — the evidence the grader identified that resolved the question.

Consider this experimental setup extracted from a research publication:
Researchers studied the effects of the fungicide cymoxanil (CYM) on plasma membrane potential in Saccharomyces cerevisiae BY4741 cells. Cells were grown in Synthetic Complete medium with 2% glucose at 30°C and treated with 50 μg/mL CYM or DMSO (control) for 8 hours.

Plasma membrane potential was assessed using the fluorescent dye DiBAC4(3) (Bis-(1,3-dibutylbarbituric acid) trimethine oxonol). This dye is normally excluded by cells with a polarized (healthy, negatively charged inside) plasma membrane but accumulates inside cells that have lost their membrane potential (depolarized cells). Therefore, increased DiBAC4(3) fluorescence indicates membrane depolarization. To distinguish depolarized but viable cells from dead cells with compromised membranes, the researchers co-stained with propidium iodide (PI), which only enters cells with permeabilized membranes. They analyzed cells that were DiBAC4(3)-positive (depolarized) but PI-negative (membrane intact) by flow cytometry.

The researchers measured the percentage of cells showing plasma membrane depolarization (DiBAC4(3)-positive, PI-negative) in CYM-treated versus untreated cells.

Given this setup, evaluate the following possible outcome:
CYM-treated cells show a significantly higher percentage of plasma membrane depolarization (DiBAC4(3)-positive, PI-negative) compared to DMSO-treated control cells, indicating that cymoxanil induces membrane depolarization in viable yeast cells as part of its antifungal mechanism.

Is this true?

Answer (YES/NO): YES